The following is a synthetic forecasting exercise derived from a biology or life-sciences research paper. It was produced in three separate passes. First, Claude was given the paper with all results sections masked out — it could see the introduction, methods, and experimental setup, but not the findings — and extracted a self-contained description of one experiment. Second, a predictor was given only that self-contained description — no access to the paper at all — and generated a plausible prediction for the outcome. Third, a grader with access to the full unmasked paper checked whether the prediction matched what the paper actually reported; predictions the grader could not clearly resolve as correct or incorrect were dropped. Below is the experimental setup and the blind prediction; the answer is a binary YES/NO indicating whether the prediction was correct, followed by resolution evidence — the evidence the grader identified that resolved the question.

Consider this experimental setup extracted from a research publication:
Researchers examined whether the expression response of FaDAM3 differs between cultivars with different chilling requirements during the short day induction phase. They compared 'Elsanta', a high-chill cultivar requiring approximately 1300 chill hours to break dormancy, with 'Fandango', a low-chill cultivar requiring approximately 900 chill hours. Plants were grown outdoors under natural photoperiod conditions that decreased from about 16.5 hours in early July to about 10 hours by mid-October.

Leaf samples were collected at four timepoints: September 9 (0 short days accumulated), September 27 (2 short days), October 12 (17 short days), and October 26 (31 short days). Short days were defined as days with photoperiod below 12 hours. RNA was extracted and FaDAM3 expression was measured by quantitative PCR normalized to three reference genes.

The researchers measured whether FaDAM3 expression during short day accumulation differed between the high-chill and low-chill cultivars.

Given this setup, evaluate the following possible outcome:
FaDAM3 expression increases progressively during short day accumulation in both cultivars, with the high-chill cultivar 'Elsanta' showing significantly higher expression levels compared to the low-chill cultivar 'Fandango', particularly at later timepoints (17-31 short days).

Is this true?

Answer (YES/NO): NO